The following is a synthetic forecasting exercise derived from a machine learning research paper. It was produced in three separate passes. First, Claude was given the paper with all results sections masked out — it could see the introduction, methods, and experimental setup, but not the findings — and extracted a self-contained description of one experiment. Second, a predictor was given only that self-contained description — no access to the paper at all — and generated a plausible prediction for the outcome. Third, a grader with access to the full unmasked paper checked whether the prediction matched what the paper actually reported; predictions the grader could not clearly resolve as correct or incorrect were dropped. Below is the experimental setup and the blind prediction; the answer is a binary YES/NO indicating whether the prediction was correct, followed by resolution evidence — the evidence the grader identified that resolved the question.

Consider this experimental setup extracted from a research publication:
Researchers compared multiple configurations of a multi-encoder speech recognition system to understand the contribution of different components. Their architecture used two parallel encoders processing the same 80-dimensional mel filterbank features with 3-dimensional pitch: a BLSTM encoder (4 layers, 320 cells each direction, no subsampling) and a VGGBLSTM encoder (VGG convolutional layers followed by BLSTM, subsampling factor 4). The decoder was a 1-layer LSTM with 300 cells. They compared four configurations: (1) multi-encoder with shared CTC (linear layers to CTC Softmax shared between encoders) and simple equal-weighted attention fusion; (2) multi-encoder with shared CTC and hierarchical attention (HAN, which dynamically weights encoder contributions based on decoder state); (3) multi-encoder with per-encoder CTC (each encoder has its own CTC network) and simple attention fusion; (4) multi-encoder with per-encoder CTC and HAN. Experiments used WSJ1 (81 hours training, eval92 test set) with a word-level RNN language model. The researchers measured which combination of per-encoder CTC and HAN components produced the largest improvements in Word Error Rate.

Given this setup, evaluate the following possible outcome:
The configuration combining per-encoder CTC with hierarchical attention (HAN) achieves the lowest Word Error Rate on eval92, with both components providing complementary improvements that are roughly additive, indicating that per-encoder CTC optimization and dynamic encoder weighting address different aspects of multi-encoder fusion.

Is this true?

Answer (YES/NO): NO